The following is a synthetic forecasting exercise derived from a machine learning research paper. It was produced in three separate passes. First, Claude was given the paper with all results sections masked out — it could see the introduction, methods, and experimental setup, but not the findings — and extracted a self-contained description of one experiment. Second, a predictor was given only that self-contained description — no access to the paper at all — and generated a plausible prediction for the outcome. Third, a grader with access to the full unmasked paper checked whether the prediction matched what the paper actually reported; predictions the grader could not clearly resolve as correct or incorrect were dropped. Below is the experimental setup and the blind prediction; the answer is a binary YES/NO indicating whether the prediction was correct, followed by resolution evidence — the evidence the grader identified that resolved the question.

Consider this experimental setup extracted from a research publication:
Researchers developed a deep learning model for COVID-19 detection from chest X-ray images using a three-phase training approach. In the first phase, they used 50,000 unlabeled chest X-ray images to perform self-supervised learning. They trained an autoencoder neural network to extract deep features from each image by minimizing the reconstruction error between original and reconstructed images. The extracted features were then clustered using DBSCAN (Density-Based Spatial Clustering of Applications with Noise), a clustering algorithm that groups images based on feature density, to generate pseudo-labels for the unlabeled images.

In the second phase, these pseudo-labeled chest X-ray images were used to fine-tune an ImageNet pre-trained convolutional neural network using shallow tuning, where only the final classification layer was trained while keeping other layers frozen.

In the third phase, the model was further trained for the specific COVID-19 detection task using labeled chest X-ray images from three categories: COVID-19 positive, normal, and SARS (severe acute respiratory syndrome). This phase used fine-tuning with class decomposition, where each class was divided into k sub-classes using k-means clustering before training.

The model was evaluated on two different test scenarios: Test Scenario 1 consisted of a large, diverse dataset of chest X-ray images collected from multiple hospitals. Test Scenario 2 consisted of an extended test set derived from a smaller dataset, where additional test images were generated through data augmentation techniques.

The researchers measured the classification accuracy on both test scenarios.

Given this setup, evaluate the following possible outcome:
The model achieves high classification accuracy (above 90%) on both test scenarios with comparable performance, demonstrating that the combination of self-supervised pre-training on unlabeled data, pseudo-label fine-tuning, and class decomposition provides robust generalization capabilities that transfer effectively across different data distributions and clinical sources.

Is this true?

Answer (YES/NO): YES